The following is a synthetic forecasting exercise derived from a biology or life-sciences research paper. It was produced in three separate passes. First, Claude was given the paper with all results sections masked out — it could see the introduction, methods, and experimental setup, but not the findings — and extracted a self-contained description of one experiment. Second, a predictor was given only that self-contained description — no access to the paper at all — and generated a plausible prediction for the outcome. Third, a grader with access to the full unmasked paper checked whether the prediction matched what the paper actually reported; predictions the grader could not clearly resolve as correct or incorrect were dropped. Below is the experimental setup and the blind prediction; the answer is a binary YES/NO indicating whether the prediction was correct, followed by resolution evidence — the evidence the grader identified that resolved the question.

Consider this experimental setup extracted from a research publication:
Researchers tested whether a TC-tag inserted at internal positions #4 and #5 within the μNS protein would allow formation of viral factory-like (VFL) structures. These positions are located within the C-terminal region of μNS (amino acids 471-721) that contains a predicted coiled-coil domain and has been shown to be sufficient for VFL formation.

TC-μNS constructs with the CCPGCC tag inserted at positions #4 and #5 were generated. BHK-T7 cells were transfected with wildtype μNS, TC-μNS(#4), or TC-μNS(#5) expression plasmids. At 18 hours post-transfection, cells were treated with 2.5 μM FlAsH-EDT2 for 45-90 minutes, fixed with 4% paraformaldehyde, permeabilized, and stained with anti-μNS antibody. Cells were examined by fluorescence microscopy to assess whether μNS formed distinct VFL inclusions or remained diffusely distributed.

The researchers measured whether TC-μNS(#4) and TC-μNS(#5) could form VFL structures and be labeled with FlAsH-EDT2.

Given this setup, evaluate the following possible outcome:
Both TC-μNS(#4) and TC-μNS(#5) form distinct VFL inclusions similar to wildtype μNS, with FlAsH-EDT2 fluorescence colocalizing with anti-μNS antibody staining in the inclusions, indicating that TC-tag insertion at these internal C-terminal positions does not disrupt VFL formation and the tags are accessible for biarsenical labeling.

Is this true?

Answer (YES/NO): NO